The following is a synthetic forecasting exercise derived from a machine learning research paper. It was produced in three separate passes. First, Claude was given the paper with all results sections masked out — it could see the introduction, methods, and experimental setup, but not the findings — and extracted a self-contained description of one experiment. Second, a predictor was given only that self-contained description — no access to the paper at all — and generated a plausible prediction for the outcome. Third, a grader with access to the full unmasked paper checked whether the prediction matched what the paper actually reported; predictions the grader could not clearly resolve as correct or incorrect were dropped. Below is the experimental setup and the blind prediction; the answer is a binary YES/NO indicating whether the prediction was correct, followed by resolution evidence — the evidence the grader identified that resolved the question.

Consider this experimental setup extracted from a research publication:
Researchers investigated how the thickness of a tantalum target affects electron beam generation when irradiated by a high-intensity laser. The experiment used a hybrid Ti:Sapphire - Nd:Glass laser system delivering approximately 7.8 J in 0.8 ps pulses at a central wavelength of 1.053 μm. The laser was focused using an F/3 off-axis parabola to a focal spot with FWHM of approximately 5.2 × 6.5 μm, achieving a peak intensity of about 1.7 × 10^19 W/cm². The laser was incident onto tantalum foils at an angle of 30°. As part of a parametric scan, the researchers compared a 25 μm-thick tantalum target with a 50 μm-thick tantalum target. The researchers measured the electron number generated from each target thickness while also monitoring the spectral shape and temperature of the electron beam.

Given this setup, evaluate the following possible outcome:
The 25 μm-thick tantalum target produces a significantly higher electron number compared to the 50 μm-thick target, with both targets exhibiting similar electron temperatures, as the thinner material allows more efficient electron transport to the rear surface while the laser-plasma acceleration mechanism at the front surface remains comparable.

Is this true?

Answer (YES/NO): YES